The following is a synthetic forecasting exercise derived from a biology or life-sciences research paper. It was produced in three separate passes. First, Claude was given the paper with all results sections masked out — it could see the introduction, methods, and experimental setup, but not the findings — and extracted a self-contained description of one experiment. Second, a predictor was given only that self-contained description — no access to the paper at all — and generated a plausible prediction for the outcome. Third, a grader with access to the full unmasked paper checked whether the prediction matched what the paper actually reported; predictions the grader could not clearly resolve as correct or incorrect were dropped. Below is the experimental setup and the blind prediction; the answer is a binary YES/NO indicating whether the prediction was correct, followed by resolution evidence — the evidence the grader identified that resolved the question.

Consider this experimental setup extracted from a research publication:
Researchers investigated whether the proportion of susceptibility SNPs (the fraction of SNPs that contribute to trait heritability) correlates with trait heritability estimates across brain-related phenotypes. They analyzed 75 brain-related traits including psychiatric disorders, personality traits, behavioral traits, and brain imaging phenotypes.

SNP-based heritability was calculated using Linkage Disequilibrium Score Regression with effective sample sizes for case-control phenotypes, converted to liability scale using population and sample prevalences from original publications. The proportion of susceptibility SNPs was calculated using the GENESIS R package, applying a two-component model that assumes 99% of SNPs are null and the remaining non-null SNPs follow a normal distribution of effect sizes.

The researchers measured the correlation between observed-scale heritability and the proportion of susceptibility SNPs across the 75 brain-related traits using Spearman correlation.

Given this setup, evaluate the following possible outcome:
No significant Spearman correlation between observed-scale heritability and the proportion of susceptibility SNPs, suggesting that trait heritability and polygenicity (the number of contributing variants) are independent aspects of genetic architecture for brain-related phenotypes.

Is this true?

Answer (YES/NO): NO